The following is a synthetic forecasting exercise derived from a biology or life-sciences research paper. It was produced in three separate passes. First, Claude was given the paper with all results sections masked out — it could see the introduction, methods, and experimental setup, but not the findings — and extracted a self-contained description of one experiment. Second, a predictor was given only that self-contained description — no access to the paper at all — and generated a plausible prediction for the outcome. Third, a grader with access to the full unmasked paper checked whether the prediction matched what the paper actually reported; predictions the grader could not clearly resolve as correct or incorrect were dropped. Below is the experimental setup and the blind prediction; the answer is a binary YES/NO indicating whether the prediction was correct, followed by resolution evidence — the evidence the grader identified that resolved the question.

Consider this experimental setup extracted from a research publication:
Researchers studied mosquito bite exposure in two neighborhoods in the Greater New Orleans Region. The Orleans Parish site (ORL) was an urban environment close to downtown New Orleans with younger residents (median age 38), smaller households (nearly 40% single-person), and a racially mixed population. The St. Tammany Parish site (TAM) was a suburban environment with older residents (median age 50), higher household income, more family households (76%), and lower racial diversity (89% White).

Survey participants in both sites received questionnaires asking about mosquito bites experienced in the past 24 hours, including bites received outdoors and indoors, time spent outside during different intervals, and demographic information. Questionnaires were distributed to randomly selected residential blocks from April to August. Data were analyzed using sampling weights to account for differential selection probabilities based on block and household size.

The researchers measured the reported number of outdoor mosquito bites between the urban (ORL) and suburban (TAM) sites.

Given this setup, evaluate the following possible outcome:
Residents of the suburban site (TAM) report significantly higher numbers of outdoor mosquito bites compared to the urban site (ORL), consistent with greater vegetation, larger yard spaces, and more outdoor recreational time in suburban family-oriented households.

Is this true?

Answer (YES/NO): NO